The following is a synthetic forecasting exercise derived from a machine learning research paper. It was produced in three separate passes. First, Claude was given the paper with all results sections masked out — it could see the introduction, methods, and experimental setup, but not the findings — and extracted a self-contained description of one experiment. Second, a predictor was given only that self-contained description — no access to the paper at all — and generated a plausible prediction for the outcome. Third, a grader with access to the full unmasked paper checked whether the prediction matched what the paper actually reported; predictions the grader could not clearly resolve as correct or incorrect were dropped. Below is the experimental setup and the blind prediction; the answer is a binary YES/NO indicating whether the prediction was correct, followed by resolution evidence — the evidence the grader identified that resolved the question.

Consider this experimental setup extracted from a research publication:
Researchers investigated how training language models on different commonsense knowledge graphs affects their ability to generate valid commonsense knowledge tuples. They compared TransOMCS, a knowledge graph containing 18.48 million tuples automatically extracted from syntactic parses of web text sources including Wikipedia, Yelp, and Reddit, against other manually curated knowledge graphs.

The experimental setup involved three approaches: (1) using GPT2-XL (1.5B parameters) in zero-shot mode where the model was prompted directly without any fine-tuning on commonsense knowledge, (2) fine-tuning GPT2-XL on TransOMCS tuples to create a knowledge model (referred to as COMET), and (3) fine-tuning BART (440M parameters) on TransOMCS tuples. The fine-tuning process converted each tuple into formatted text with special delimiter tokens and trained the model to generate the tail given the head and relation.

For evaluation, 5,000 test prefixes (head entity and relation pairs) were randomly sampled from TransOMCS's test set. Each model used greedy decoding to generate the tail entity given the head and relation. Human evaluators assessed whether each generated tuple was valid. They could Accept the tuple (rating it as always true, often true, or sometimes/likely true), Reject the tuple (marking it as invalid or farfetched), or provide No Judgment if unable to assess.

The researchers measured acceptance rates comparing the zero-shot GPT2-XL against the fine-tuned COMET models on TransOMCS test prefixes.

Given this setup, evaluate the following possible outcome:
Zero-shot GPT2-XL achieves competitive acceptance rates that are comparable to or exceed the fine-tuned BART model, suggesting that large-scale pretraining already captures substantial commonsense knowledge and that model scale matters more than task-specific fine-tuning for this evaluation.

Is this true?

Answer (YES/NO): NO